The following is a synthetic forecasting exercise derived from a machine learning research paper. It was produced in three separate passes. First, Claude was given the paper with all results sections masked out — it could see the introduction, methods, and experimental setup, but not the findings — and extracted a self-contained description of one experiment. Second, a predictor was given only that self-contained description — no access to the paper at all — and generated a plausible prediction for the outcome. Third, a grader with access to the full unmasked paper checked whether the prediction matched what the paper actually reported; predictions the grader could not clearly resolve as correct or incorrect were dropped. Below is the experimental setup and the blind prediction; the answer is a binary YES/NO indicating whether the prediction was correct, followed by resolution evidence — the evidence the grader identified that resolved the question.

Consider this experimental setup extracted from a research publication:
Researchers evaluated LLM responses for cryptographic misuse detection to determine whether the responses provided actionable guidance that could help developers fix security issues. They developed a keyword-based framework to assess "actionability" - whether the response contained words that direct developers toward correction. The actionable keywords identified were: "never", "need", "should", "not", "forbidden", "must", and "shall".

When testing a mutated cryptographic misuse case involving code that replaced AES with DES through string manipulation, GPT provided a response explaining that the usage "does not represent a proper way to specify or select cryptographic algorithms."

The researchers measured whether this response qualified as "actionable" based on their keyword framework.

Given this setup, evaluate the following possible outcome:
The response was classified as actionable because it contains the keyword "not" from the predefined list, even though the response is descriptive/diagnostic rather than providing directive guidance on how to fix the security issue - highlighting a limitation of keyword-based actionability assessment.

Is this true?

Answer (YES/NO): NO